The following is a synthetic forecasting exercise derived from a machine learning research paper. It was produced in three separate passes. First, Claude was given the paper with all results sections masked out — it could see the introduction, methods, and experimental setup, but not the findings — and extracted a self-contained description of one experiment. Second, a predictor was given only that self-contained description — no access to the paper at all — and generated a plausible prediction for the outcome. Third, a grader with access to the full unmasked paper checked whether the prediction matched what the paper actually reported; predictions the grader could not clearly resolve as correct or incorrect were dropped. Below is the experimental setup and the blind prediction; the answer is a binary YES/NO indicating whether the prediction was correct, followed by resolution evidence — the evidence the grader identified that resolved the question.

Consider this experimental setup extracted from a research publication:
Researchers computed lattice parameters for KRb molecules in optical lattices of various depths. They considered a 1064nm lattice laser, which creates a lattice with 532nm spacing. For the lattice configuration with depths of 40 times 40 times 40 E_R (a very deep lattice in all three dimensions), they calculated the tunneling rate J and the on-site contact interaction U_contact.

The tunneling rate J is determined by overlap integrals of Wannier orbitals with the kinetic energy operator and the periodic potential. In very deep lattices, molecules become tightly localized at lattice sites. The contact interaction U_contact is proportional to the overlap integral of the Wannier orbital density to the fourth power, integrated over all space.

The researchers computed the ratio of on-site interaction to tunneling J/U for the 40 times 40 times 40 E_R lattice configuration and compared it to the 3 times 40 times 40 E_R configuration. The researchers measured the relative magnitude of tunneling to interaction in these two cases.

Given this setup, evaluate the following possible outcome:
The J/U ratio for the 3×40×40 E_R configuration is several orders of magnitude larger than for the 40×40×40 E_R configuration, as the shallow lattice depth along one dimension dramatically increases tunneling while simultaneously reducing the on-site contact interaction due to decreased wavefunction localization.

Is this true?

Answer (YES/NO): YES